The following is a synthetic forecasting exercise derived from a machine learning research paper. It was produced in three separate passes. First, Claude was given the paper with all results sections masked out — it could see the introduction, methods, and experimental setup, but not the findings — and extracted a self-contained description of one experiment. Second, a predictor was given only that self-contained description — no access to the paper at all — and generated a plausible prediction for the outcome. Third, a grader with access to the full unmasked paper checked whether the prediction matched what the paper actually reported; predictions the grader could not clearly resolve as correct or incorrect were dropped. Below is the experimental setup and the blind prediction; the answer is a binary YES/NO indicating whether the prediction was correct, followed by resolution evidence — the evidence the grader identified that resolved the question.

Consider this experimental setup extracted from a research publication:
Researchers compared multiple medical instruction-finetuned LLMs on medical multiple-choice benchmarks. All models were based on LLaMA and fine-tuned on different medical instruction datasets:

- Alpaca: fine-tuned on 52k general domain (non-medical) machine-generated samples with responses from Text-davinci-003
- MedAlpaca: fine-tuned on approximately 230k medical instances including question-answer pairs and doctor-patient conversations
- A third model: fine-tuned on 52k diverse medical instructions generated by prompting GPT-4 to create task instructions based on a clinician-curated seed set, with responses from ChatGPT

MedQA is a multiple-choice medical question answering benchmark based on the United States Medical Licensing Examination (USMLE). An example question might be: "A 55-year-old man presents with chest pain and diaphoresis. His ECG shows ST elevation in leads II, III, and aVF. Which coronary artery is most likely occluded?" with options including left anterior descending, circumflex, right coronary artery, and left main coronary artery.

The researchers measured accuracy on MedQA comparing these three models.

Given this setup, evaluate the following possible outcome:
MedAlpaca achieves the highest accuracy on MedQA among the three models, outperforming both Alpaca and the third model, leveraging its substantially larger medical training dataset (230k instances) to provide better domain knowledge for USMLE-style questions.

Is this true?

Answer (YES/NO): YES